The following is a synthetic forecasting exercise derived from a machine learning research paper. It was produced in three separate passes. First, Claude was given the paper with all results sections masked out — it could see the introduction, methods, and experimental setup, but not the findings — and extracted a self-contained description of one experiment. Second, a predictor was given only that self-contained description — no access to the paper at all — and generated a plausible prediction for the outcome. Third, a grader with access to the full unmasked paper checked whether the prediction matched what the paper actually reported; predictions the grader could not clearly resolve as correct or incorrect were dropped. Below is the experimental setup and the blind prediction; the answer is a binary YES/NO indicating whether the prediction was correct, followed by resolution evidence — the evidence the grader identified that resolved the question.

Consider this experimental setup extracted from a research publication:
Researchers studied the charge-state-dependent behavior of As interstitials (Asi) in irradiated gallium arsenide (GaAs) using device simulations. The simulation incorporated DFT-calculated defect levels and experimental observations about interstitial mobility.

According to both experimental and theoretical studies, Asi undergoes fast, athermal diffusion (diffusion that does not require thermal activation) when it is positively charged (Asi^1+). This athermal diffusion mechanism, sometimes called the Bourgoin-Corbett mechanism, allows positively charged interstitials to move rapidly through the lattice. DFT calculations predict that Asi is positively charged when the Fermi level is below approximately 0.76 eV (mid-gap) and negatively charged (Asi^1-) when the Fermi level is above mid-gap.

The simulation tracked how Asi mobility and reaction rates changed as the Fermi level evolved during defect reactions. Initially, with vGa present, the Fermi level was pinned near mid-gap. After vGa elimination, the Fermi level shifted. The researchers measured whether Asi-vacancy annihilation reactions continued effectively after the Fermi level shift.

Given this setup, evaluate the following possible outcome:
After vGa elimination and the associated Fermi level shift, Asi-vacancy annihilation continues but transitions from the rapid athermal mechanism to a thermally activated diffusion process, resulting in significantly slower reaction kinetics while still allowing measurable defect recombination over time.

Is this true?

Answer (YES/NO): NO